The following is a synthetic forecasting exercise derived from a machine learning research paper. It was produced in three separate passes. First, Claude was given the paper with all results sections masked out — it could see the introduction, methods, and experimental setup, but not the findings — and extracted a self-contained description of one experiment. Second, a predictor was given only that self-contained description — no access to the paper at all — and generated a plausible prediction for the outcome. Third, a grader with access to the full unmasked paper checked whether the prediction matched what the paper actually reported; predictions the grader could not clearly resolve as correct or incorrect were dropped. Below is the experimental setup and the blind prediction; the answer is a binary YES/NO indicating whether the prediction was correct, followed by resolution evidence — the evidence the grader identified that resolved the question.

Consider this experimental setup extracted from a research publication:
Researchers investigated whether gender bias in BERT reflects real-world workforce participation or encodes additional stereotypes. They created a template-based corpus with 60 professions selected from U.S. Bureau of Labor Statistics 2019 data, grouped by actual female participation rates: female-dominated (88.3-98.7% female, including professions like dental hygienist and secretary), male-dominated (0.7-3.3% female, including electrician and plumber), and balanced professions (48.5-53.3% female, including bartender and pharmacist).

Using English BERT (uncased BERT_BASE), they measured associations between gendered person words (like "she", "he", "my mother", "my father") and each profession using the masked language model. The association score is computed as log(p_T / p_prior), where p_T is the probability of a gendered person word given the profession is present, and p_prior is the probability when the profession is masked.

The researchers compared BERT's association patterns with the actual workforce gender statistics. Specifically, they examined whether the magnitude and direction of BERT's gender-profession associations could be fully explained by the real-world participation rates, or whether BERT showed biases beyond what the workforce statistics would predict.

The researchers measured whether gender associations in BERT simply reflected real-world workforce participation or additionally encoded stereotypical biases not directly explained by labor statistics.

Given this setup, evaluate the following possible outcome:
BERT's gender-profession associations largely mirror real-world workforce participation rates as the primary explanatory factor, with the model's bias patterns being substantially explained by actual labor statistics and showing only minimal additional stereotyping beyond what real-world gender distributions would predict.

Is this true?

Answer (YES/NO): NO